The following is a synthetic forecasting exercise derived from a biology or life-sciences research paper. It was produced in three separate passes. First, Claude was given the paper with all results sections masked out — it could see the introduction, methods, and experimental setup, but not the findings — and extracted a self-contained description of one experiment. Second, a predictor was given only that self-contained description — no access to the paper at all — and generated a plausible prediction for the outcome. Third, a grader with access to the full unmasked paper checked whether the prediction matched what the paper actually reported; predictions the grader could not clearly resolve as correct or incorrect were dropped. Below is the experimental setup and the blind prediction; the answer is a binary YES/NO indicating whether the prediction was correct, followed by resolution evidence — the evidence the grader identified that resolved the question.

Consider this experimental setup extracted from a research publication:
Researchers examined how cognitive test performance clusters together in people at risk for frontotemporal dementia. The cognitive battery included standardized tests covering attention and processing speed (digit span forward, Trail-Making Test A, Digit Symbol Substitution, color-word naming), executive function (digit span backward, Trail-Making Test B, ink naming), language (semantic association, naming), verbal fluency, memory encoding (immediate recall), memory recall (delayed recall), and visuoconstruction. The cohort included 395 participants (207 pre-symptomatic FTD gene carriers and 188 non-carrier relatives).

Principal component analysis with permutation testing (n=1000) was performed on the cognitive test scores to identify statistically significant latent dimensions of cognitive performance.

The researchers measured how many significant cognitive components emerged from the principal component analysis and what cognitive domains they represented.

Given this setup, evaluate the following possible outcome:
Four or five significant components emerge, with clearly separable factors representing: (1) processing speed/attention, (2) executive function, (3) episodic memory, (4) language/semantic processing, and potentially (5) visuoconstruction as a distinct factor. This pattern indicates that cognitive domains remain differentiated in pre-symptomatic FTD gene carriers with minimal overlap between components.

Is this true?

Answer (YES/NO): NO